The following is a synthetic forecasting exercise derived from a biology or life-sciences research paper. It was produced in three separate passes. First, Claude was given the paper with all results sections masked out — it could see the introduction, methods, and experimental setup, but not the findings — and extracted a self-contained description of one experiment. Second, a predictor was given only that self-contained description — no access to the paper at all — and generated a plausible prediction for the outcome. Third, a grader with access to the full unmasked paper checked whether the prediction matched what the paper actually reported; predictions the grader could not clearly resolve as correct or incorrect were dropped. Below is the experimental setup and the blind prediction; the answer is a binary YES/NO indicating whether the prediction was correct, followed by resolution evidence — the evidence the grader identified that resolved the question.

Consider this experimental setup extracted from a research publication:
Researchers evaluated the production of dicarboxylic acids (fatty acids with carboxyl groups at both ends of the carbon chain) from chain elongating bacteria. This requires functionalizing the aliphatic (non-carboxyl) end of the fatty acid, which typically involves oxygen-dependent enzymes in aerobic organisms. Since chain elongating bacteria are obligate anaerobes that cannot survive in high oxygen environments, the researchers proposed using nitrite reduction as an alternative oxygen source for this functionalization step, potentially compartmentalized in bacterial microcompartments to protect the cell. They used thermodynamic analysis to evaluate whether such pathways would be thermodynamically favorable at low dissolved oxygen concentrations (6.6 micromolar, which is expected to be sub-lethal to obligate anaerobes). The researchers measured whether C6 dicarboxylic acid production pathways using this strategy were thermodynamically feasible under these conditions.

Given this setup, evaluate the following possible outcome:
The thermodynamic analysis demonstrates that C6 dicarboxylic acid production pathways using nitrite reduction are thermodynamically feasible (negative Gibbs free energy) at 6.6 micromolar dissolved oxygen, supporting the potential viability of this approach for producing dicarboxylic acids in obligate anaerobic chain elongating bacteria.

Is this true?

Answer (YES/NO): YES